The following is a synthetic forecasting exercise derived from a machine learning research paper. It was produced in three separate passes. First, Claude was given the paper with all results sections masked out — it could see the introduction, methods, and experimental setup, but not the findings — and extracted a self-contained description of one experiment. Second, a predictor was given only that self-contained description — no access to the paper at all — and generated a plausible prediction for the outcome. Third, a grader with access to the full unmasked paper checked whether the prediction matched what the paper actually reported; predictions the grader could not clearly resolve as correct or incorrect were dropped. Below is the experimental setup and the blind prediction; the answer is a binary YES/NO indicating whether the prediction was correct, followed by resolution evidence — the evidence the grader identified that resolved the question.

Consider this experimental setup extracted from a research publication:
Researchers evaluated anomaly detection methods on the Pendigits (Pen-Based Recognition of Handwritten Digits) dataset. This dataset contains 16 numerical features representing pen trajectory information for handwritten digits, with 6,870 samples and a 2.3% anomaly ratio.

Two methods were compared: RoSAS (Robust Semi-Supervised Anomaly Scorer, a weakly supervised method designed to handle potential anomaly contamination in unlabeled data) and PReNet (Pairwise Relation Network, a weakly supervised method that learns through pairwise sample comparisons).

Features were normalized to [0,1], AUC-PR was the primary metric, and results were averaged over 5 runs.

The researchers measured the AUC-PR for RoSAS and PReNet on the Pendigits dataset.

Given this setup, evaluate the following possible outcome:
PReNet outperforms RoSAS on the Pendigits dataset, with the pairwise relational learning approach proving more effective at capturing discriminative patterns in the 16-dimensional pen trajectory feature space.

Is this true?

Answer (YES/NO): NO